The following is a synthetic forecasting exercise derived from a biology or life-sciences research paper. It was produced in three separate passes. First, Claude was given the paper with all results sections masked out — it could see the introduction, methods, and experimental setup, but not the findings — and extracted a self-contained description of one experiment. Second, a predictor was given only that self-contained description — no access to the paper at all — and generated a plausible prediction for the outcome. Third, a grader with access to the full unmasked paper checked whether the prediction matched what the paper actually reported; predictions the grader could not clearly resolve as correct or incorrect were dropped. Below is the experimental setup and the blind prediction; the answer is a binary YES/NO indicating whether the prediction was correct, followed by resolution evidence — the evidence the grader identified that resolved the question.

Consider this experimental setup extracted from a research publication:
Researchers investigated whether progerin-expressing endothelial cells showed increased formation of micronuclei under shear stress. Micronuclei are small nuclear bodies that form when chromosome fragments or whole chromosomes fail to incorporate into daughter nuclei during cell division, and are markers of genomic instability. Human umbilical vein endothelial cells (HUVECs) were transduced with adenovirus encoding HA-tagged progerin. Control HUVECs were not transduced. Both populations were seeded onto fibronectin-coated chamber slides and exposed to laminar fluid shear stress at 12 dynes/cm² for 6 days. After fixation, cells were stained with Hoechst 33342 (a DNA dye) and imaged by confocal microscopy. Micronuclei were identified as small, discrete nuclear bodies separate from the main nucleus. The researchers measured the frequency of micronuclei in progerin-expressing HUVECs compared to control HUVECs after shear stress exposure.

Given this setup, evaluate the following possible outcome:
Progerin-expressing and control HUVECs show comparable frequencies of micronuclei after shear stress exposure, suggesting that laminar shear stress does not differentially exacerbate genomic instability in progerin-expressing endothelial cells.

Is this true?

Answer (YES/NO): NO